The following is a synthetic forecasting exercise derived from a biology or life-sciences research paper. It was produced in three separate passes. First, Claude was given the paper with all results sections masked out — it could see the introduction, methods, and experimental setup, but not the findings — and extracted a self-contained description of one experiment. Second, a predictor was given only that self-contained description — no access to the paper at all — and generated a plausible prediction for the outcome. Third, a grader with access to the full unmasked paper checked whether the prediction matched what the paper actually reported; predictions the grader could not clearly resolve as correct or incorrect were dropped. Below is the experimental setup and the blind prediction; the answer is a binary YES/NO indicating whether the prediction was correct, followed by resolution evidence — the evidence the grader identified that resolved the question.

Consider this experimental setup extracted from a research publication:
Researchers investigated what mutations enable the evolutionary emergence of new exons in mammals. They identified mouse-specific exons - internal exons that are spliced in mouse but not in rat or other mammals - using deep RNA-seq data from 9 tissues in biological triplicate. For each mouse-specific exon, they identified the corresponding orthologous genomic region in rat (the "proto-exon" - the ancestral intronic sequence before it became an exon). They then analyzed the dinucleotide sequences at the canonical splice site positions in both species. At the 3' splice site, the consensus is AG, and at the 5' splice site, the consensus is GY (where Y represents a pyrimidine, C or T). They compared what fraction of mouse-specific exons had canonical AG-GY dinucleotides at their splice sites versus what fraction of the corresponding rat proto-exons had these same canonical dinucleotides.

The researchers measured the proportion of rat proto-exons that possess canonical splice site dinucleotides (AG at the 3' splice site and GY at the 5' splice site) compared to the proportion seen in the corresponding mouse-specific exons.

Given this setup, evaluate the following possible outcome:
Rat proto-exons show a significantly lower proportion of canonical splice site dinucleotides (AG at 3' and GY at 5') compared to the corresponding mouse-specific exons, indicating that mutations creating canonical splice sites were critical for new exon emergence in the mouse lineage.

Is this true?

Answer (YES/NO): YES